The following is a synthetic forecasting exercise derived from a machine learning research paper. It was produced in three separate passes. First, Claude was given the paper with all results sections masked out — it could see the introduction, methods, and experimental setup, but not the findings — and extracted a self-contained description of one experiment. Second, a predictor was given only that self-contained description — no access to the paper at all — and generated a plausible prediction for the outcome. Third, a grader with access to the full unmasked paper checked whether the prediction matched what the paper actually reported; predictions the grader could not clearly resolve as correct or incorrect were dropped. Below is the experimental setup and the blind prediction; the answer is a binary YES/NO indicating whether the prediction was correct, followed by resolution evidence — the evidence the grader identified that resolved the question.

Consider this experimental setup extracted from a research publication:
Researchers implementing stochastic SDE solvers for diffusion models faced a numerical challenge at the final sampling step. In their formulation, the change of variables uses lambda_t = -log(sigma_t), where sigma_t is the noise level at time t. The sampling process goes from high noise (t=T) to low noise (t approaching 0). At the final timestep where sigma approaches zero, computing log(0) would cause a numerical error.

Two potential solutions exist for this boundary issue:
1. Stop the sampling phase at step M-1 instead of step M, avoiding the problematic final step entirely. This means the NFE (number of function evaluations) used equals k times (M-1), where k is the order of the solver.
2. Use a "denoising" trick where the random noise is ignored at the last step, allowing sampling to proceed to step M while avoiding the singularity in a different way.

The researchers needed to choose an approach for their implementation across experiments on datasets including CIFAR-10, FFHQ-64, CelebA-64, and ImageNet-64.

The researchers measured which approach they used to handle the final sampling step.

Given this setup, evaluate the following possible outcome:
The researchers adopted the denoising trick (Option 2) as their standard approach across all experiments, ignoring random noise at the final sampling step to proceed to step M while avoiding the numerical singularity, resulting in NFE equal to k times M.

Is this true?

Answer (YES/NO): NO